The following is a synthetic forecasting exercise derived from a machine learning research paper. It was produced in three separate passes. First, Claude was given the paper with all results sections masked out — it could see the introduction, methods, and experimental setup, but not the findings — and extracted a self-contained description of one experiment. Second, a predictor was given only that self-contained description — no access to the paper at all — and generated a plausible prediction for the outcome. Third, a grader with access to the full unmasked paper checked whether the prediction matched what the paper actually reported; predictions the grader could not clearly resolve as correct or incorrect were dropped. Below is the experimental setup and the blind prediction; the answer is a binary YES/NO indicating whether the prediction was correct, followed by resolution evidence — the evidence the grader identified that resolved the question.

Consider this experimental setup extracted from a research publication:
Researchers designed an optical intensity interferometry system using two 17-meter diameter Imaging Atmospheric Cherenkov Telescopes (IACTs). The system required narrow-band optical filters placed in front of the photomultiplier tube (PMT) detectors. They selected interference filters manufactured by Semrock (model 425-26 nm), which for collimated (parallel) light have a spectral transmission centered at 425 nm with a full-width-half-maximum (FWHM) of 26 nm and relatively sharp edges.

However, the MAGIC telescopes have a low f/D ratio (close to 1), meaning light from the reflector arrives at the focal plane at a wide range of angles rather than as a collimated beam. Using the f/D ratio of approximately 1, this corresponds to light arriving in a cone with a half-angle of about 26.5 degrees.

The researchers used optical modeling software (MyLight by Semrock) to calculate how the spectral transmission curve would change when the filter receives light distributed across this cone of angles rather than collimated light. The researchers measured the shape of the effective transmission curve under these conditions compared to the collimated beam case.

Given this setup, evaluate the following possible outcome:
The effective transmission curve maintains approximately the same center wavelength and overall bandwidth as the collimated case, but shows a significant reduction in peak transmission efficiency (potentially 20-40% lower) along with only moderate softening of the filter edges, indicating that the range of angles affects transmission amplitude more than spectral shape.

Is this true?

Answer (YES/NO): NO